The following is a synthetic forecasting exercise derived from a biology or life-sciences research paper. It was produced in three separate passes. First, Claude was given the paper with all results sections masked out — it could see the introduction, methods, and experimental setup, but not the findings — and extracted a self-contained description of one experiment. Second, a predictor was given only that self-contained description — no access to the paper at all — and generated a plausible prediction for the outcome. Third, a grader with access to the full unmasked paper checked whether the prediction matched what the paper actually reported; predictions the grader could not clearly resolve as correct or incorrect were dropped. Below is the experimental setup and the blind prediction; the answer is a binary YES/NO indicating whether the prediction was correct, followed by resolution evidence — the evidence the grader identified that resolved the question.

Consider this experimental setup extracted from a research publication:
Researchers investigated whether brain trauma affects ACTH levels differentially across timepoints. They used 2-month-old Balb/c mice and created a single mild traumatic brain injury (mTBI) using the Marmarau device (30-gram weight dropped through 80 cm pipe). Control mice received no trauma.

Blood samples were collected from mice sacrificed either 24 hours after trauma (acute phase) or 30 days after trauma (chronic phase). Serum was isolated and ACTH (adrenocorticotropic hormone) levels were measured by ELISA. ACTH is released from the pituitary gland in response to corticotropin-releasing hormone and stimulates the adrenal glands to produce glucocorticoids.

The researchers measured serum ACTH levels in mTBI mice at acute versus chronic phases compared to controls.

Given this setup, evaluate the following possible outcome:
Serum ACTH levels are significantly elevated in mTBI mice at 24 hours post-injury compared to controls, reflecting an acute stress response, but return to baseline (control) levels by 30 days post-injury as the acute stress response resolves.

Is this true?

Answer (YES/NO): NO